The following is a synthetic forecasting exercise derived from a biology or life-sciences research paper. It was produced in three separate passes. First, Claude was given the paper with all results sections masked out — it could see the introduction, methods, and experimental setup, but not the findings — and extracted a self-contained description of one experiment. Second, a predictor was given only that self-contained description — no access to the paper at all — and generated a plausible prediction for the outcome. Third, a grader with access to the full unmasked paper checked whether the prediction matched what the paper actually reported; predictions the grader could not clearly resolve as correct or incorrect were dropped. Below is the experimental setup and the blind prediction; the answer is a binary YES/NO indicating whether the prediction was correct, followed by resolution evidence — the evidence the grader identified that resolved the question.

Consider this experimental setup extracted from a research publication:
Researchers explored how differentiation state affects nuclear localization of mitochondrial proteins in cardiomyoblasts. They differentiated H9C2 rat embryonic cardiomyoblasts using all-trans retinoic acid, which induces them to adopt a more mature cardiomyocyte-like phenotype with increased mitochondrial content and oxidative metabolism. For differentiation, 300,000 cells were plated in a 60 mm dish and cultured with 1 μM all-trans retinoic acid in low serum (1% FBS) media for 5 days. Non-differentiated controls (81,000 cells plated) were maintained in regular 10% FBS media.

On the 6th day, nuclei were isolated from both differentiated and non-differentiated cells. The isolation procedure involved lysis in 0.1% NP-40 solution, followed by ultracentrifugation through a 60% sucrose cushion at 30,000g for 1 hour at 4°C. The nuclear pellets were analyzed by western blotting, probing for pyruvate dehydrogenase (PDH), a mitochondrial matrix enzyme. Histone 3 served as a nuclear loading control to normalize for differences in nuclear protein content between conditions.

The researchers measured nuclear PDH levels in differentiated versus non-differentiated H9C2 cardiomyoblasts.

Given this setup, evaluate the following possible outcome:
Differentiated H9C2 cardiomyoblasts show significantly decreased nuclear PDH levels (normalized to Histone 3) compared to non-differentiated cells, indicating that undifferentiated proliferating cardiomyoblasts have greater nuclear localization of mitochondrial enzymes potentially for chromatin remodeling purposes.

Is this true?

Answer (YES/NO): NO